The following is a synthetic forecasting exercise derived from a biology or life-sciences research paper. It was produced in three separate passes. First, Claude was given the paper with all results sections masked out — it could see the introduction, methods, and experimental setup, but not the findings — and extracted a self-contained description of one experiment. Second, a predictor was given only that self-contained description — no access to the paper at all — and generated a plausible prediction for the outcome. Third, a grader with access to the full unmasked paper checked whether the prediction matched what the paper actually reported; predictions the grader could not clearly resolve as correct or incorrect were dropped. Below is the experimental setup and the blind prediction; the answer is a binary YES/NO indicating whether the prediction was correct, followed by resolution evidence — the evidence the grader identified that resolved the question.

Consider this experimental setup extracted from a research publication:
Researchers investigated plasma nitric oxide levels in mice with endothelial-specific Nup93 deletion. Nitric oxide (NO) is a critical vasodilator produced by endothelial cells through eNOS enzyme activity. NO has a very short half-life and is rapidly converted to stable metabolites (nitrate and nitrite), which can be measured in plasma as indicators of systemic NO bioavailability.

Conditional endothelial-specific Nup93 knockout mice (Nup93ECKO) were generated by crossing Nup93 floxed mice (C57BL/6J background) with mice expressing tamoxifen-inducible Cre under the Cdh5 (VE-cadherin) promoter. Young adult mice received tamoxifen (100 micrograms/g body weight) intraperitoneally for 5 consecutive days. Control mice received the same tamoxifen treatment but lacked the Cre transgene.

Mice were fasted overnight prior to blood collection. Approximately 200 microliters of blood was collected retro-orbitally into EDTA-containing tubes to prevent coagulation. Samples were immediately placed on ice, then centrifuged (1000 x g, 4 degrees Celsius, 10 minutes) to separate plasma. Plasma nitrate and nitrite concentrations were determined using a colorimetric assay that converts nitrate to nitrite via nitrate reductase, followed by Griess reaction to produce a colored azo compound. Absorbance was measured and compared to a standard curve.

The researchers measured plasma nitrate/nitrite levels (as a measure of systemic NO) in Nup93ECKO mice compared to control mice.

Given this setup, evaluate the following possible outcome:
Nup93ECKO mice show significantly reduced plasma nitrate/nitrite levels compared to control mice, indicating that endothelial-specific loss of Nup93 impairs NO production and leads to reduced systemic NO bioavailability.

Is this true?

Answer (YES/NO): YES